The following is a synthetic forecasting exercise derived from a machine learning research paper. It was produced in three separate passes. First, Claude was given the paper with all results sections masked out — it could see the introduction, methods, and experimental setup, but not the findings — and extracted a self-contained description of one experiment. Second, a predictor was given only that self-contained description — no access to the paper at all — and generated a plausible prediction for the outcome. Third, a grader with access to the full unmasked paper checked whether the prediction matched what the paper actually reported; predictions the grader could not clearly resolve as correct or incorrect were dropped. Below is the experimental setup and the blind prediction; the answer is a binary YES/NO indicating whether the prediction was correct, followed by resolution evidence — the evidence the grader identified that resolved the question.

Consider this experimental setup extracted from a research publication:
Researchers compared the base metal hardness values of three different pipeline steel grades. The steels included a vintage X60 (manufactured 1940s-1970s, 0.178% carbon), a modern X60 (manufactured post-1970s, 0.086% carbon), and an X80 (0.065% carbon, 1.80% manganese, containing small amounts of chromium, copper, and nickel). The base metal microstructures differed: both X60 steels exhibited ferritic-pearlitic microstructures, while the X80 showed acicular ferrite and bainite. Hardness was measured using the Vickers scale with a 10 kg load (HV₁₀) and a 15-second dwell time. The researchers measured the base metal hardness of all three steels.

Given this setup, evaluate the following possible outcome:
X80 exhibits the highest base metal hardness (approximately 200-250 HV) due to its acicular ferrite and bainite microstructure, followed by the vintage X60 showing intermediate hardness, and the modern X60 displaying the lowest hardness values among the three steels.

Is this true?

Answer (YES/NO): NO